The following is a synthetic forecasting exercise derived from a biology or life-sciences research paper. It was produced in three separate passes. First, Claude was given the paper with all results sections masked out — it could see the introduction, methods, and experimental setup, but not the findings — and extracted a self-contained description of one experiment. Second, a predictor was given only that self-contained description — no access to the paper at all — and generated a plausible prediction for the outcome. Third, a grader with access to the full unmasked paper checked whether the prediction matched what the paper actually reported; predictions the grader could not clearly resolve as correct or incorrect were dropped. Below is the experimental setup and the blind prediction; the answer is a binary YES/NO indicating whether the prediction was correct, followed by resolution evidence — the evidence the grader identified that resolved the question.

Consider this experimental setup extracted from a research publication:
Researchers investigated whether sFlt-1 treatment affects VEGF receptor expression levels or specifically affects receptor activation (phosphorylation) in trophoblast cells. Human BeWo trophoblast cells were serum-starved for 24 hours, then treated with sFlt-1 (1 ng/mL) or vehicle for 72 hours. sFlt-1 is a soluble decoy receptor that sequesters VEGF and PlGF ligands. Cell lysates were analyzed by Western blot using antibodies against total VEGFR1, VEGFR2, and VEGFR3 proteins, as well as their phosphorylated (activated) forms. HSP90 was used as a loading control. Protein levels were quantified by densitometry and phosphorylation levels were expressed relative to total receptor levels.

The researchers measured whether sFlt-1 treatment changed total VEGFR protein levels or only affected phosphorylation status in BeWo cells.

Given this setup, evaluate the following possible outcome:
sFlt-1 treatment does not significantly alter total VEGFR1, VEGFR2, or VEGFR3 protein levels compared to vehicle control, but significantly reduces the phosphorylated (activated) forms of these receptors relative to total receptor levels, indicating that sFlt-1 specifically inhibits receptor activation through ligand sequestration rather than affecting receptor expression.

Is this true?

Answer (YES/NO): NO